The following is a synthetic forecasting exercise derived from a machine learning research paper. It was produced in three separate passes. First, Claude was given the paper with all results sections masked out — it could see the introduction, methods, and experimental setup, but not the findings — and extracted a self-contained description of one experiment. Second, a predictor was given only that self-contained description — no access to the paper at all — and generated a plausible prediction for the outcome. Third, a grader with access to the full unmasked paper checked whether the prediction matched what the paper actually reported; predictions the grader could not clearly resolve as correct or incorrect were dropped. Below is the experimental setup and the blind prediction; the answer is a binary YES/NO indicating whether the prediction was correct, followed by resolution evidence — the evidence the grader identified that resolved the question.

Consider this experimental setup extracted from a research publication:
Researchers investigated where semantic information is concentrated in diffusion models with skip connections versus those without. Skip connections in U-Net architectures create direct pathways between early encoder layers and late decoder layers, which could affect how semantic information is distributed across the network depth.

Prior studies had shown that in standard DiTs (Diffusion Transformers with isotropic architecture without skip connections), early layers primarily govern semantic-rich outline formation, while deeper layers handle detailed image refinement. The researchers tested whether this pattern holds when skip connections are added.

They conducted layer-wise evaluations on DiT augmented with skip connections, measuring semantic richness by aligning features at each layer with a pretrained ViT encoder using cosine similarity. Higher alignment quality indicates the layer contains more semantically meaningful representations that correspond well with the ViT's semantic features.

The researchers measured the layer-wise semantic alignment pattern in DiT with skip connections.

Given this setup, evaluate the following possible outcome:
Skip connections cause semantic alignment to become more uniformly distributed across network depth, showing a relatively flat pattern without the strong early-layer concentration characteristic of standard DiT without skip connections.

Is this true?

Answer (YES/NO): NO